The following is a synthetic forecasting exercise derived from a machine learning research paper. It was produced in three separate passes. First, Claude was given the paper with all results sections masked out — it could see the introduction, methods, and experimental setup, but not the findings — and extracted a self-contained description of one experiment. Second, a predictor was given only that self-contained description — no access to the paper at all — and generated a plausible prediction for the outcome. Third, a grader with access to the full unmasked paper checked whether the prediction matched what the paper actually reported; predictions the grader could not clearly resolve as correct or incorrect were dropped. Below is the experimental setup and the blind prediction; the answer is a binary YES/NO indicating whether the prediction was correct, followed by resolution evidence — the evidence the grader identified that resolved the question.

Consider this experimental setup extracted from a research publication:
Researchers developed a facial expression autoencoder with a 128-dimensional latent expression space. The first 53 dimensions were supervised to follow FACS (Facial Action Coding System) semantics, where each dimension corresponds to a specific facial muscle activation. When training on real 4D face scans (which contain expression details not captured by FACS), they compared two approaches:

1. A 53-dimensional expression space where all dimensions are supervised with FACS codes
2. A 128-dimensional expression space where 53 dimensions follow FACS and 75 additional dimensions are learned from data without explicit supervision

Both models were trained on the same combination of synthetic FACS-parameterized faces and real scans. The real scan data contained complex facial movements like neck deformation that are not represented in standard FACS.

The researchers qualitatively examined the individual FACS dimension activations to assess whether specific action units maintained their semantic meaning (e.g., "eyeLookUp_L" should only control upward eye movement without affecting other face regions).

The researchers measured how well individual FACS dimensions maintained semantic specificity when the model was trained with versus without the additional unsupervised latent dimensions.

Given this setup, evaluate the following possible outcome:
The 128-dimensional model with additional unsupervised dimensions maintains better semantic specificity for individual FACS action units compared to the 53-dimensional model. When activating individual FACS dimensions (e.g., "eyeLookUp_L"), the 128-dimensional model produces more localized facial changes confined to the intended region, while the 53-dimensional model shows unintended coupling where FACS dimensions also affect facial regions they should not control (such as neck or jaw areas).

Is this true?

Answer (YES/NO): YES